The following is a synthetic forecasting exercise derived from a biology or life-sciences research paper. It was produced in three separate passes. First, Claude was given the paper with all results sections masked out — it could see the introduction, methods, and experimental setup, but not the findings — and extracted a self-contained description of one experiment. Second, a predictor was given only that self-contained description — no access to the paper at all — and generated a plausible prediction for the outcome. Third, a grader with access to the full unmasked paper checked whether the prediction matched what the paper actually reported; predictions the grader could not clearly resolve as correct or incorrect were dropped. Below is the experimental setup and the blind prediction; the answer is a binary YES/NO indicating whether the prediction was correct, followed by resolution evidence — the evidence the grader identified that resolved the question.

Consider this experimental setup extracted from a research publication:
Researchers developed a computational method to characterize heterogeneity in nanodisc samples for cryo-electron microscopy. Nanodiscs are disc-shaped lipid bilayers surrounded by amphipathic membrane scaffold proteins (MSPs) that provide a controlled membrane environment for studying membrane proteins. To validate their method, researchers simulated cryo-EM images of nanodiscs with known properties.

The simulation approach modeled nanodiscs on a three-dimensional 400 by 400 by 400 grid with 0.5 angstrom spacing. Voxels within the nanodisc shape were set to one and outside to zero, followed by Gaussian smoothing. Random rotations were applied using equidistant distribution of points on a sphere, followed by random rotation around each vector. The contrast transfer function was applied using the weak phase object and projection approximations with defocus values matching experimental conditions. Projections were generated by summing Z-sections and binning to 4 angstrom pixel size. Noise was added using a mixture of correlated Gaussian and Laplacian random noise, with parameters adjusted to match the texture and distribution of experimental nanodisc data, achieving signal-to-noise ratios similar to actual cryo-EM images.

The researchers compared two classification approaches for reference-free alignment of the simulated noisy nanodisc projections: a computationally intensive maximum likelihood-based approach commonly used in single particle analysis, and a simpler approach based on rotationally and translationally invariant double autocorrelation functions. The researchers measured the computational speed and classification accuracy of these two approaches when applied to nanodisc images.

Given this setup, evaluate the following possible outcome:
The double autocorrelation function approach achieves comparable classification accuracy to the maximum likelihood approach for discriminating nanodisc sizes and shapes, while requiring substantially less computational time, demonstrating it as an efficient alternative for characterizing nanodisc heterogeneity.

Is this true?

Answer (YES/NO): YES